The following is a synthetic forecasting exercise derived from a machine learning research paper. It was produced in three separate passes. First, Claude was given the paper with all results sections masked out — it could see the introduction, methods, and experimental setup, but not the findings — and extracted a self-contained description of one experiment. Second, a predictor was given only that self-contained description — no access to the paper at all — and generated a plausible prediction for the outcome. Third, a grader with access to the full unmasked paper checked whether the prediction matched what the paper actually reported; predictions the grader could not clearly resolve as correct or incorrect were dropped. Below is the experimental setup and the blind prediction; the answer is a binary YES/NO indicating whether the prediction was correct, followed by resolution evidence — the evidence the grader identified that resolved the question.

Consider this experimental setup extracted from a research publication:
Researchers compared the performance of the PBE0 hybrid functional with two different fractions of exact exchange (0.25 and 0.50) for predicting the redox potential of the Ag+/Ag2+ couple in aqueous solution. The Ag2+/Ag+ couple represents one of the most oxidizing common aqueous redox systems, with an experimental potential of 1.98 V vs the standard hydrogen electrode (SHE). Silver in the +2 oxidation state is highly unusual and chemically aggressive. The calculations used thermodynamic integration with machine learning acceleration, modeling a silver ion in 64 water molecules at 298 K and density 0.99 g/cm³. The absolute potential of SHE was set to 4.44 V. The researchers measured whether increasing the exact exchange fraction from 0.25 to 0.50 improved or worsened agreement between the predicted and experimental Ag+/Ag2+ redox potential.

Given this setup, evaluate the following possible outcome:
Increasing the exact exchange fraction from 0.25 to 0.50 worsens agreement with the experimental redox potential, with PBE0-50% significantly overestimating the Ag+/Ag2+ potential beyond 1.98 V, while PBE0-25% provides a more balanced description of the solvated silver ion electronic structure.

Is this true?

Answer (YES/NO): YES